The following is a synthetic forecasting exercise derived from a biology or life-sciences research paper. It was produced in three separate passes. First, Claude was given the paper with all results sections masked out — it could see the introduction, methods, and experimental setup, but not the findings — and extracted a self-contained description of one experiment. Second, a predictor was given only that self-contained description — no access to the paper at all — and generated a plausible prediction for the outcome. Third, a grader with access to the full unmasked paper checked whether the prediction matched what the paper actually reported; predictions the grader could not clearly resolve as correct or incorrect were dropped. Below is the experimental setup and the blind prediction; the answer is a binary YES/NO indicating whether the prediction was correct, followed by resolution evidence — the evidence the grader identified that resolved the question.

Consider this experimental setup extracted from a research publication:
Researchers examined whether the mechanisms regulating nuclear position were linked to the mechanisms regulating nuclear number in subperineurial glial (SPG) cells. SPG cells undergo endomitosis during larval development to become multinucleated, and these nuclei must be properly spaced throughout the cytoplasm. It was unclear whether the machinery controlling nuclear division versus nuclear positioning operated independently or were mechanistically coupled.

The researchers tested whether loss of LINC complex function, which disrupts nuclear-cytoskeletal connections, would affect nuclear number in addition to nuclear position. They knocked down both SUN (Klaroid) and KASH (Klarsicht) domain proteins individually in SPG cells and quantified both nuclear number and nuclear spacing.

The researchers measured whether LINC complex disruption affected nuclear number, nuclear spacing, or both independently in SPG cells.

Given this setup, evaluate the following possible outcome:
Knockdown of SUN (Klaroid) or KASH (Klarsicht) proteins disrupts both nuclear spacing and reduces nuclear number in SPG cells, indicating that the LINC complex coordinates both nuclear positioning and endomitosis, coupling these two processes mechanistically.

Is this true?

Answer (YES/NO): NO